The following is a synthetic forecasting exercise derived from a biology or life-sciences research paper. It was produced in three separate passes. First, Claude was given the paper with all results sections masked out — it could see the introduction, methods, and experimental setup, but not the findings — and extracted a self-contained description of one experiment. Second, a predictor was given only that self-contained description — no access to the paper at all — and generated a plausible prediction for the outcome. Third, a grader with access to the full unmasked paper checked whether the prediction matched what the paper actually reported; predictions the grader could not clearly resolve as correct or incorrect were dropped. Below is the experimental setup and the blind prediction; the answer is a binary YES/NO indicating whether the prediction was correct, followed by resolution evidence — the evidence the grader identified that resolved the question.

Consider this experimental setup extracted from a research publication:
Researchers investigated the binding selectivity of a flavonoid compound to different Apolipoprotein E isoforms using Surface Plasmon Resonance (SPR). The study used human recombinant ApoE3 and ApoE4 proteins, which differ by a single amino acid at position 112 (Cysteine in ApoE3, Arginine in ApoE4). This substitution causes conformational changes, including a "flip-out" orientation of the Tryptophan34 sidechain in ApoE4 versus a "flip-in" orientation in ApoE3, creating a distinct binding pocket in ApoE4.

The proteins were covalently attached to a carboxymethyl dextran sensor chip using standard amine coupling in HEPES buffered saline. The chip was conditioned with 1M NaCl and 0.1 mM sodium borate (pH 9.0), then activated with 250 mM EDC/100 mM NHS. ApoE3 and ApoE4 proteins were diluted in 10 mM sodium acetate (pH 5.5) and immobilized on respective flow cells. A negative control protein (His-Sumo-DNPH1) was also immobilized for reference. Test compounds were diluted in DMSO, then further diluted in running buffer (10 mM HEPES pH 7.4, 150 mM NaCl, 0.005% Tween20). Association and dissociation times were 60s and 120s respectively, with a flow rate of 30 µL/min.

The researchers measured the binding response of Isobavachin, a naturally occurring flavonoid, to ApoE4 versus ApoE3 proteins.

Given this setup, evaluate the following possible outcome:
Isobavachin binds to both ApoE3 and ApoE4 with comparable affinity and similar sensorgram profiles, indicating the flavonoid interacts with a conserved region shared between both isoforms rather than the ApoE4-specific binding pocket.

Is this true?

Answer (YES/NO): NO